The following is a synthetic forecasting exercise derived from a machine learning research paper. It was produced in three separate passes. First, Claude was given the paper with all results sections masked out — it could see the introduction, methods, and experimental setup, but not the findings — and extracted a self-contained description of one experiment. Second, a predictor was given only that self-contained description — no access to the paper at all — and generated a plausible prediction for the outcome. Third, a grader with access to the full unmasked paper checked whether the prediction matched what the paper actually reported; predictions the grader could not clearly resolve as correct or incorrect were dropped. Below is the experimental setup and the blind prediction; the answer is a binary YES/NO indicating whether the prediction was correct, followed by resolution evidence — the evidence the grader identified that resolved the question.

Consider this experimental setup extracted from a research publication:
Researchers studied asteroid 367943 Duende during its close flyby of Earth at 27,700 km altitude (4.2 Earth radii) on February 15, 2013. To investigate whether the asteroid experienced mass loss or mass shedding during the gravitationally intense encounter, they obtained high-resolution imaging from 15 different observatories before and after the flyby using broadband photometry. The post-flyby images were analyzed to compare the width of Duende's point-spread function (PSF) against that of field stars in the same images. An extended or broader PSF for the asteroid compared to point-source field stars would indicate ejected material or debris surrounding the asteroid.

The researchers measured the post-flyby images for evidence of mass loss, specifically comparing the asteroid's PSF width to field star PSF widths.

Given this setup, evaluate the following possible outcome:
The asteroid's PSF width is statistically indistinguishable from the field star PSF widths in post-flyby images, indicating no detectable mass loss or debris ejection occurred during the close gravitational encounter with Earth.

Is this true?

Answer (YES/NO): YES